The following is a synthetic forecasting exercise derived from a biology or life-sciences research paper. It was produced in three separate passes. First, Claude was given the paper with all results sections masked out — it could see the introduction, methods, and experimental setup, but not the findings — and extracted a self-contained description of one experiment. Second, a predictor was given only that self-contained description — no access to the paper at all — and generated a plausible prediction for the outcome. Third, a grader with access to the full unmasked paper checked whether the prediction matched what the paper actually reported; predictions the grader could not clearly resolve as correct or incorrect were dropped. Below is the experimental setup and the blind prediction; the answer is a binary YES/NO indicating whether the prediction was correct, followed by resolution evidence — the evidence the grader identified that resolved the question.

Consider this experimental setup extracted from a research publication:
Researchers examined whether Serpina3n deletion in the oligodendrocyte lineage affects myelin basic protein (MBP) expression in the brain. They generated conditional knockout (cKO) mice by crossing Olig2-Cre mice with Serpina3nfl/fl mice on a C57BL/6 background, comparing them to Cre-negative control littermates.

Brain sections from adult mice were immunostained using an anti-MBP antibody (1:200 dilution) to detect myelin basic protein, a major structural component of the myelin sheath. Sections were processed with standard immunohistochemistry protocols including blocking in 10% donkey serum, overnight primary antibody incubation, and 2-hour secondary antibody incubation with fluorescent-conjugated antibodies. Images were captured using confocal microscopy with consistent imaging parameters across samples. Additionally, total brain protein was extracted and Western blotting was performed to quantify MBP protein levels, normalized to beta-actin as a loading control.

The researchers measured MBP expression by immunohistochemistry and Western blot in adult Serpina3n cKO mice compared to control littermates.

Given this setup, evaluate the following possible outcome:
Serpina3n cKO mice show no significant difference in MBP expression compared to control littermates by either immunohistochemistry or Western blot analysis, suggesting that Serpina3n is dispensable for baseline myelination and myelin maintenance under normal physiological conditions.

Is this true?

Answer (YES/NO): NO